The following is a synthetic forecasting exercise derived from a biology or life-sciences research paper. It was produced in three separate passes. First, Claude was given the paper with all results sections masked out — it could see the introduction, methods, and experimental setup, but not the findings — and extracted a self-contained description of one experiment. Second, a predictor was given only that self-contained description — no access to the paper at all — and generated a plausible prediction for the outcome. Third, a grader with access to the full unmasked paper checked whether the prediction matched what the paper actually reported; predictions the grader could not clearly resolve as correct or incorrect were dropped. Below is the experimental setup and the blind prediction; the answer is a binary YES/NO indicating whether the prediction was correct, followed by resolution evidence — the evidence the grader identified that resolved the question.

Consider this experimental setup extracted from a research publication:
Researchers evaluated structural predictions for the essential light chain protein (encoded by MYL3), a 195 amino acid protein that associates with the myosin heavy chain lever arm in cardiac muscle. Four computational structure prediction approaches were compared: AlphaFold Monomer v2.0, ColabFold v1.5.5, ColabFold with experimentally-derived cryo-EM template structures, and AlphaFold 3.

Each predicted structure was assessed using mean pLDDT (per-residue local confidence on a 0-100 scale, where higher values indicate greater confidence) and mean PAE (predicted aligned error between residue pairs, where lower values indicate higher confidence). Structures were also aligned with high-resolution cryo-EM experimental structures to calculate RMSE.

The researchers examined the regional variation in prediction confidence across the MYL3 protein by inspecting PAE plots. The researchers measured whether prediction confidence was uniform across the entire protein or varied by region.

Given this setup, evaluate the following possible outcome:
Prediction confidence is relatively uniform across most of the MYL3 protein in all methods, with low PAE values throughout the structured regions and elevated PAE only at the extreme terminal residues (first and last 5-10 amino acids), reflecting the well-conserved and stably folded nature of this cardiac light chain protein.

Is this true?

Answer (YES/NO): NO